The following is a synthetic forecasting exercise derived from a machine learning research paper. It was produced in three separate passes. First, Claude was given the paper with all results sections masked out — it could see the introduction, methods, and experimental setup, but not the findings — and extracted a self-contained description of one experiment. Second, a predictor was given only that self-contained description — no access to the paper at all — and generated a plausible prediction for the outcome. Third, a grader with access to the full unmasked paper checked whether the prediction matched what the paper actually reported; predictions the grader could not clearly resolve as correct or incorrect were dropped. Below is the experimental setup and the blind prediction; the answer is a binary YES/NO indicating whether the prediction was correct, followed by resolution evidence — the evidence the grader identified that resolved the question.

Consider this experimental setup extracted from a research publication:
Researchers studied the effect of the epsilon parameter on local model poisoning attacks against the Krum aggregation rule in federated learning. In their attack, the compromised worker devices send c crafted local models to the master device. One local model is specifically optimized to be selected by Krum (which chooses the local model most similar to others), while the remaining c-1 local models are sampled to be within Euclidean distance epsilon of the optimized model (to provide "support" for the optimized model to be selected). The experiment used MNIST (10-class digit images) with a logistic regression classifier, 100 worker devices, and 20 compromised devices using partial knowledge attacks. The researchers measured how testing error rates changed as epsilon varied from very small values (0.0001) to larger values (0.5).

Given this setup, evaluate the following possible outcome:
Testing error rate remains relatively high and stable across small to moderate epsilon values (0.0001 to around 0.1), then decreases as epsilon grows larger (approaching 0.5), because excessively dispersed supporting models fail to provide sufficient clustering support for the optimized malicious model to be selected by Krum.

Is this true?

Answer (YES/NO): NO